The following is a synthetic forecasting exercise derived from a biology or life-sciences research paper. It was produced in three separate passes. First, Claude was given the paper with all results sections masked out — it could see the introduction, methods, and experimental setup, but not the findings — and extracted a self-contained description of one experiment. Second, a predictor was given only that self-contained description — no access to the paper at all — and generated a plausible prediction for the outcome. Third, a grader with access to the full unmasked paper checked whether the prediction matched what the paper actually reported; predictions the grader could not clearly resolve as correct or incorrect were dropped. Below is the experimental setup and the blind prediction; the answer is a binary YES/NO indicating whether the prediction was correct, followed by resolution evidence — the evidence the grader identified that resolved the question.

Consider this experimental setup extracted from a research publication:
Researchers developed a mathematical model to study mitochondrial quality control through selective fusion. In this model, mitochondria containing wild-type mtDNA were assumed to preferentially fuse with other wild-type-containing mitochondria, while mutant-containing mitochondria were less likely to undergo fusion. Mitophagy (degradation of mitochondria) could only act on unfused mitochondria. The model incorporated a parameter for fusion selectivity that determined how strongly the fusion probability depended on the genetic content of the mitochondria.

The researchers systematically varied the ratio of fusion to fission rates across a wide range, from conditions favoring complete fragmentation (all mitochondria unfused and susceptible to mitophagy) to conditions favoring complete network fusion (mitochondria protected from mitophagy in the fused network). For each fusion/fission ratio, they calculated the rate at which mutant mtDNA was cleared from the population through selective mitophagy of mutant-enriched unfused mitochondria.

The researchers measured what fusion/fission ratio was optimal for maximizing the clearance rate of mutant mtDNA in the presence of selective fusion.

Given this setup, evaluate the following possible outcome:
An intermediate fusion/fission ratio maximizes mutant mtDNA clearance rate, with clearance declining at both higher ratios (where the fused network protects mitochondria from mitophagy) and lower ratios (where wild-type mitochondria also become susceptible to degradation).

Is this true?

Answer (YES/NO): YES